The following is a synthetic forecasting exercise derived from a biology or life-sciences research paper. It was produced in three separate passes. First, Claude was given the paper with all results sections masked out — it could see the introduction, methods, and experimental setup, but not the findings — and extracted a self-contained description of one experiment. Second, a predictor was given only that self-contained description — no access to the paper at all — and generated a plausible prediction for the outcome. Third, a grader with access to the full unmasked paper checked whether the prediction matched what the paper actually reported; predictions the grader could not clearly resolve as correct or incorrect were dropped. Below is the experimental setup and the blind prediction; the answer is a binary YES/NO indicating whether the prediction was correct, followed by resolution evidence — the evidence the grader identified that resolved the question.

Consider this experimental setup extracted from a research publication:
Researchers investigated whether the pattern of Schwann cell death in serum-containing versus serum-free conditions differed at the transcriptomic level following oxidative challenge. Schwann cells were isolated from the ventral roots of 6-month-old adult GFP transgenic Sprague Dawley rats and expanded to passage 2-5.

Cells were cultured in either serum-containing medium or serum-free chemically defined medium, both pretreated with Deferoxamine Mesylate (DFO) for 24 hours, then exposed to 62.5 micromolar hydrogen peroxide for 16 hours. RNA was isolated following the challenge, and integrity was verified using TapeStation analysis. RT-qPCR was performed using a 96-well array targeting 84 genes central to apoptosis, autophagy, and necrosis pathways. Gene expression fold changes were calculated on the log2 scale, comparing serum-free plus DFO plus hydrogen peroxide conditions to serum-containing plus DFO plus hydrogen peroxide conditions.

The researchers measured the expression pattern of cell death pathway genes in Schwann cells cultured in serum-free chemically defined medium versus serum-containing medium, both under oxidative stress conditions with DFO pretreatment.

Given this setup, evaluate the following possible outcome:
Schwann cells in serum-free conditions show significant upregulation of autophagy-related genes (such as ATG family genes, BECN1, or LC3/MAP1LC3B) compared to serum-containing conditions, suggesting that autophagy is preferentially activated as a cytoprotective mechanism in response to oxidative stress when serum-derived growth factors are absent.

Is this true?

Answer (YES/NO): NO